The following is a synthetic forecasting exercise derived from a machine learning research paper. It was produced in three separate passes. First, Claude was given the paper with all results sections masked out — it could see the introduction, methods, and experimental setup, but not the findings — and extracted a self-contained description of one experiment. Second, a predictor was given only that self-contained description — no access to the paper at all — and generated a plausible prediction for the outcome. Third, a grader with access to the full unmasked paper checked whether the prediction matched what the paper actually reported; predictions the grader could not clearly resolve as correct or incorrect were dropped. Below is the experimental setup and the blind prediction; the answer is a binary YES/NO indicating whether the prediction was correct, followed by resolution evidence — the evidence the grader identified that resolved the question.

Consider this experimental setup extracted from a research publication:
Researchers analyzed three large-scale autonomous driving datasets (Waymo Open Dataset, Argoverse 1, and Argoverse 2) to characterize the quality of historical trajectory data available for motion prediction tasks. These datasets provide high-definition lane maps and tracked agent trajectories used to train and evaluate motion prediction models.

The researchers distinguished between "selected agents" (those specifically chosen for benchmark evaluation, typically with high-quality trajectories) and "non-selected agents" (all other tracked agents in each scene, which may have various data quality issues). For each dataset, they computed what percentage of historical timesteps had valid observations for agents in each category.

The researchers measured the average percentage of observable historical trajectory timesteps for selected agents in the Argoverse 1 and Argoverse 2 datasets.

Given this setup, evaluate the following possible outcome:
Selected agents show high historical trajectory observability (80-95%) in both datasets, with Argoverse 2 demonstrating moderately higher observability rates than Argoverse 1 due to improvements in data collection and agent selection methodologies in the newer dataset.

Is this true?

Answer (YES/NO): NO